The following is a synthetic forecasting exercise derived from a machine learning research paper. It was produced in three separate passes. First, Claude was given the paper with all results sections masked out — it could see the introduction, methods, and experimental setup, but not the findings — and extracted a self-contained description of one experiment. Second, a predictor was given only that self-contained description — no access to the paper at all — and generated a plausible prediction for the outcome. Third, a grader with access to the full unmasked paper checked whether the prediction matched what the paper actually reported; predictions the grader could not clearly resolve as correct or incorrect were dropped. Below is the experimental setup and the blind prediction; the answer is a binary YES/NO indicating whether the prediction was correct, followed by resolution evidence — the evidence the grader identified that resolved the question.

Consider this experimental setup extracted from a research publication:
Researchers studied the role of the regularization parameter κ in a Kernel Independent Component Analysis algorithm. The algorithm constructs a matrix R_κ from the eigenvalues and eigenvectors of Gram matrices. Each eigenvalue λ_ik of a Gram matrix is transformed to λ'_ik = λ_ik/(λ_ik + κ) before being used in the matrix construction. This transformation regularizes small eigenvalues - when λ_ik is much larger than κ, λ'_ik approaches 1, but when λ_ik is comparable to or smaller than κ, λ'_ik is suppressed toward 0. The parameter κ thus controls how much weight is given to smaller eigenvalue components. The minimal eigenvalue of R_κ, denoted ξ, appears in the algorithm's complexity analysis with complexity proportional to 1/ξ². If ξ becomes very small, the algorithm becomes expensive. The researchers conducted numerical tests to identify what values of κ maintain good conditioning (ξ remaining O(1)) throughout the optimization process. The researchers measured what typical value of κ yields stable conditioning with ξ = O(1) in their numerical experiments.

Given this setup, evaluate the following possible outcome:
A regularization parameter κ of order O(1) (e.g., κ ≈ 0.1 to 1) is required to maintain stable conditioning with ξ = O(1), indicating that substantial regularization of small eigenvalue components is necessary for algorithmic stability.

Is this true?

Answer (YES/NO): YES